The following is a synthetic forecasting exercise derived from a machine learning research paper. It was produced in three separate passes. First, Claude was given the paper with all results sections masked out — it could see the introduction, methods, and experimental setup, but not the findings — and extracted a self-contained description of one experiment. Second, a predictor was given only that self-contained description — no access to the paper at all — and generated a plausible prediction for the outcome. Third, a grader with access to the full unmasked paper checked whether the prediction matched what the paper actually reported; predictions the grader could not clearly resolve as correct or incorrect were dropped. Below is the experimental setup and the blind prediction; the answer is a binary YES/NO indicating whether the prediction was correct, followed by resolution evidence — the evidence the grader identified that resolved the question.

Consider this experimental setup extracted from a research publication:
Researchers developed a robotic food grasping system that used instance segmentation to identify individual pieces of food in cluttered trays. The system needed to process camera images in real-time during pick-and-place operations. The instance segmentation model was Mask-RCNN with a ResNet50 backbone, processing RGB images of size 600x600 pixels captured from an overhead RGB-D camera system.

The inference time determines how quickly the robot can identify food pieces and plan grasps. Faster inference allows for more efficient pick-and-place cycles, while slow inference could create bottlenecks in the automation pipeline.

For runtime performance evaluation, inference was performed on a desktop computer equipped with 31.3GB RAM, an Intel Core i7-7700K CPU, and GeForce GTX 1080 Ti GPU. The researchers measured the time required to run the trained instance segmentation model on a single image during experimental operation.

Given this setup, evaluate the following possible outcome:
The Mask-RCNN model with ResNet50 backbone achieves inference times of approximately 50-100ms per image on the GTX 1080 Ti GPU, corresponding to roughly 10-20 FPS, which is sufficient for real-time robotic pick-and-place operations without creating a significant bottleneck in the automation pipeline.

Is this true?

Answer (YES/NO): NO